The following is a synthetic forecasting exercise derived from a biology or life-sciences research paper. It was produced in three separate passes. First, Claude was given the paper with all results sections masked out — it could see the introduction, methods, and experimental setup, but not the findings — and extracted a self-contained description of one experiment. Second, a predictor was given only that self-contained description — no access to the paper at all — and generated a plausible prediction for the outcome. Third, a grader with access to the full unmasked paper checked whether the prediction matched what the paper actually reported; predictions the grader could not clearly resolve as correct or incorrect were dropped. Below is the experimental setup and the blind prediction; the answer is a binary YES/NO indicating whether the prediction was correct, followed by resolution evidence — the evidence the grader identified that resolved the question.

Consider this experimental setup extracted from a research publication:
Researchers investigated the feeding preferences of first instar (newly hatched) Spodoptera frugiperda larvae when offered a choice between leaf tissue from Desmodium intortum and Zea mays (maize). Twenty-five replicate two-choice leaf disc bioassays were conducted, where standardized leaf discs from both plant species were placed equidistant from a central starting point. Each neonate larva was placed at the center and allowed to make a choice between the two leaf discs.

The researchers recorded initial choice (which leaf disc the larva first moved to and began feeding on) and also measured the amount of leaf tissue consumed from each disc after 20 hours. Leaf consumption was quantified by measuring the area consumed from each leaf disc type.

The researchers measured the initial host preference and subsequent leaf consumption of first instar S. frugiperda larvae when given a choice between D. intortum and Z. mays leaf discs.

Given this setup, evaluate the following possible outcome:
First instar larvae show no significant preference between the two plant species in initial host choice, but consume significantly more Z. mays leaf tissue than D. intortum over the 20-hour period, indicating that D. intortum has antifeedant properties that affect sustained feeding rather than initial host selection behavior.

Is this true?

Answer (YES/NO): NO